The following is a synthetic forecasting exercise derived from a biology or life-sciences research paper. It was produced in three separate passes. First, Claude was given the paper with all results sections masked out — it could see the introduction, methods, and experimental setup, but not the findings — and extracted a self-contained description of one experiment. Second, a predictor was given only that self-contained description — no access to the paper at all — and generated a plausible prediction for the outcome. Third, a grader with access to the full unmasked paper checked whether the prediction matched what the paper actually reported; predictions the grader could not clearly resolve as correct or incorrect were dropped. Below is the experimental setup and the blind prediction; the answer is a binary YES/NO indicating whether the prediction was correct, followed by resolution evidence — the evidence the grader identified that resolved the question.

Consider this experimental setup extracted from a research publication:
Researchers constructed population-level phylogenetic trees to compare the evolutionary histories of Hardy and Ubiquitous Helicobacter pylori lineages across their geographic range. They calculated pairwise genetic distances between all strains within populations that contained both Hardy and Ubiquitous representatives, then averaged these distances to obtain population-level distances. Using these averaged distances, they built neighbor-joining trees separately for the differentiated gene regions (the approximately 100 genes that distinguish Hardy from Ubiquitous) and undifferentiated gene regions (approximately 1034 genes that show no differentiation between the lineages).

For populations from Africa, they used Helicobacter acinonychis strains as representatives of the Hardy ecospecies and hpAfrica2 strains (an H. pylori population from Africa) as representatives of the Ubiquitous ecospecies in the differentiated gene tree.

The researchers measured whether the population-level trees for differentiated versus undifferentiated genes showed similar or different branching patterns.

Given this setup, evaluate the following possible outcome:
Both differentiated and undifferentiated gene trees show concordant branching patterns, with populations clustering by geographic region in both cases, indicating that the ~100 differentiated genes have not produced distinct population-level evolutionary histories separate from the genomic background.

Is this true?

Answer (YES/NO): NO